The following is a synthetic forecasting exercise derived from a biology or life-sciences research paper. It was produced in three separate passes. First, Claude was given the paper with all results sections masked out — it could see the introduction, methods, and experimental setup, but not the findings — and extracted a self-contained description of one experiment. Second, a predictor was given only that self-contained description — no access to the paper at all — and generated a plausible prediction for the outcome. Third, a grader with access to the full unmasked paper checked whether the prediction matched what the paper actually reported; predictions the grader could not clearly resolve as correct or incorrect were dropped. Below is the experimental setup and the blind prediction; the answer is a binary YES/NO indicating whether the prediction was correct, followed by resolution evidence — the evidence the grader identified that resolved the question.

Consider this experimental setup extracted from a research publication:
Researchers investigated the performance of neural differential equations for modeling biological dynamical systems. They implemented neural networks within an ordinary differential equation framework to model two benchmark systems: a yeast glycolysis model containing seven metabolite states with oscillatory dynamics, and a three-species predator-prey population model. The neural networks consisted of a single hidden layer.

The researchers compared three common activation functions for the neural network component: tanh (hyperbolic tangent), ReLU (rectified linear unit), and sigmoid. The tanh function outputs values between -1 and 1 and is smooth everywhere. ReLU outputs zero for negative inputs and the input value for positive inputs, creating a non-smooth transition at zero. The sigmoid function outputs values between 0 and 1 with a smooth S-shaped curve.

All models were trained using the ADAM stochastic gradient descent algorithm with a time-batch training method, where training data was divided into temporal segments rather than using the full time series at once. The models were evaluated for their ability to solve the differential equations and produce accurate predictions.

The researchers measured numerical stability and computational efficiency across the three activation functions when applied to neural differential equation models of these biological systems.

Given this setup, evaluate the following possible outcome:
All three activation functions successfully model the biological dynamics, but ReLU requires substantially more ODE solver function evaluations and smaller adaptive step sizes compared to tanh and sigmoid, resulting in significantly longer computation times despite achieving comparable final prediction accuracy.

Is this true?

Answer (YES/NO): NO